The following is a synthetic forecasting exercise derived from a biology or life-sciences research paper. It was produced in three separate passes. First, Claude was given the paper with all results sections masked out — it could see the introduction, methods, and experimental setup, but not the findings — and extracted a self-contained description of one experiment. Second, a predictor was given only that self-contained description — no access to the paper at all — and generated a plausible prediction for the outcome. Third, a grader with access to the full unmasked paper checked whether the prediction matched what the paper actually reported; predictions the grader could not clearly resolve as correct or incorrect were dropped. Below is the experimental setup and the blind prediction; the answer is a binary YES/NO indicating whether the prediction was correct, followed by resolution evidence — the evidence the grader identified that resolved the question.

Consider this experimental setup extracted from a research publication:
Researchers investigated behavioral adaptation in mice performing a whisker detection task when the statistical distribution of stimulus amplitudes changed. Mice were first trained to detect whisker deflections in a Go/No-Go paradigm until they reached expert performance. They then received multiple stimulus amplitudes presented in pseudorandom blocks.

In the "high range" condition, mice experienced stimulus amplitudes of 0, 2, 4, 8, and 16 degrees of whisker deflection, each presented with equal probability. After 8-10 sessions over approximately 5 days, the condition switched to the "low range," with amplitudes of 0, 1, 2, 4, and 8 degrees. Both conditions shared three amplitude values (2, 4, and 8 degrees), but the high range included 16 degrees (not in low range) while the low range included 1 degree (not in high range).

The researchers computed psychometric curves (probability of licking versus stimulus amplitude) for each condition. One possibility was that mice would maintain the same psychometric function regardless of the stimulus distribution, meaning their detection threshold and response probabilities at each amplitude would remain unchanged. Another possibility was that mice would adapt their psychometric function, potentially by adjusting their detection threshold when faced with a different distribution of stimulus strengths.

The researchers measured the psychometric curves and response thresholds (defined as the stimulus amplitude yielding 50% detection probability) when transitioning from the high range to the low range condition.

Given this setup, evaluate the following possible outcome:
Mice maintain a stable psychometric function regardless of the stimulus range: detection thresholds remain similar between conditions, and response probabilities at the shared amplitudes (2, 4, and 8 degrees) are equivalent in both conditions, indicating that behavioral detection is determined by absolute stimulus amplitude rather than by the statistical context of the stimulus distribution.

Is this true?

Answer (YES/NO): NO